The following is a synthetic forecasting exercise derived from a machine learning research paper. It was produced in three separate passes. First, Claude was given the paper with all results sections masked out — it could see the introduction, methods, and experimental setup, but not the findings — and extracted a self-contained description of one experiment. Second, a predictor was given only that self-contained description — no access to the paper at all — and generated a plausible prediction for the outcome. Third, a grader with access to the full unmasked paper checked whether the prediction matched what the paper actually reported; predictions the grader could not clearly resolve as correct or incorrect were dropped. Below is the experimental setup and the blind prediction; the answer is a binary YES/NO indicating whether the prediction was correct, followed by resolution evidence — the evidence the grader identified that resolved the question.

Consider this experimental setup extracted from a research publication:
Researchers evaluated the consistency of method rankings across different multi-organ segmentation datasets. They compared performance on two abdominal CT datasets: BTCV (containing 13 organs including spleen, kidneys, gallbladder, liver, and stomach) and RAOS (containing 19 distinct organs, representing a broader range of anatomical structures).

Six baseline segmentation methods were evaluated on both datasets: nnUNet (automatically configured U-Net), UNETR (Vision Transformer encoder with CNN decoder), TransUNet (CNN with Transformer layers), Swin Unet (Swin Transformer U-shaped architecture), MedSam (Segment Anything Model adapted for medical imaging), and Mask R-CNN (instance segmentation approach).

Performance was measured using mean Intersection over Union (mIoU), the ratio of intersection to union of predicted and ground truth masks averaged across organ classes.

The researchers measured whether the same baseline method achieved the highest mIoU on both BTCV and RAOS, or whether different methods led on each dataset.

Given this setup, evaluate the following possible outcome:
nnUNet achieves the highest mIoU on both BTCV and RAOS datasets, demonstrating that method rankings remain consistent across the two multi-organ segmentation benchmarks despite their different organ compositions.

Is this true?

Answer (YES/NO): YES